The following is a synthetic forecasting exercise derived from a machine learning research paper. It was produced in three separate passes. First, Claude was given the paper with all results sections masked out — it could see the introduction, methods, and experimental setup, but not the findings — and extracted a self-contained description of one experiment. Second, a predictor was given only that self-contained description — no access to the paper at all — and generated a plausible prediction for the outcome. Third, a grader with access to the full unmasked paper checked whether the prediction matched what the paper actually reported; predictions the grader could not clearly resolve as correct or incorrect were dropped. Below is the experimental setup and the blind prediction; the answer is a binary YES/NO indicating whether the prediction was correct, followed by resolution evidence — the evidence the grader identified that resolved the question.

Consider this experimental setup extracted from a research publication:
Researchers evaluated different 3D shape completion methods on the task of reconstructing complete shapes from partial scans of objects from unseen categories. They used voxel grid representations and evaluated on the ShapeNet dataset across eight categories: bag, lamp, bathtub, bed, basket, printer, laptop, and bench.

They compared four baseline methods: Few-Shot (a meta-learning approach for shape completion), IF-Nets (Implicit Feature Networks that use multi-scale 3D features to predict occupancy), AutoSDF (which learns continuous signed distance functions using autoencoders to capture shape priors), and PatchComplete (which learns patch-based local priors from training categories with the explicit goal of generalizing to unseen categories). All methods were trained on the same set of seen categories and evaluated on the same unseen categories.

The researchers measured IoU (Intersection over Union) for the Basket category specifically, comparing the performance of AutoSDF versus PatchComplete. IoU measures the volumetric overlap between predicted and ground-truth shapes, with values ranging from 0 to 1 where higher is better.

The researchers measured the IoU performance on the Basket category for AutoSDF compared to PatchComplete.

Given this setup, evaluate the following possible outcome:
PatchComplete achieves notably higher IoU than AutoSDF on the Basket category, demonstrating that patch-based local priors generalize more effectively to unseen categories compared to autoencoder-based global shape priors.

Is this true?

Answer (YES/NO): YES